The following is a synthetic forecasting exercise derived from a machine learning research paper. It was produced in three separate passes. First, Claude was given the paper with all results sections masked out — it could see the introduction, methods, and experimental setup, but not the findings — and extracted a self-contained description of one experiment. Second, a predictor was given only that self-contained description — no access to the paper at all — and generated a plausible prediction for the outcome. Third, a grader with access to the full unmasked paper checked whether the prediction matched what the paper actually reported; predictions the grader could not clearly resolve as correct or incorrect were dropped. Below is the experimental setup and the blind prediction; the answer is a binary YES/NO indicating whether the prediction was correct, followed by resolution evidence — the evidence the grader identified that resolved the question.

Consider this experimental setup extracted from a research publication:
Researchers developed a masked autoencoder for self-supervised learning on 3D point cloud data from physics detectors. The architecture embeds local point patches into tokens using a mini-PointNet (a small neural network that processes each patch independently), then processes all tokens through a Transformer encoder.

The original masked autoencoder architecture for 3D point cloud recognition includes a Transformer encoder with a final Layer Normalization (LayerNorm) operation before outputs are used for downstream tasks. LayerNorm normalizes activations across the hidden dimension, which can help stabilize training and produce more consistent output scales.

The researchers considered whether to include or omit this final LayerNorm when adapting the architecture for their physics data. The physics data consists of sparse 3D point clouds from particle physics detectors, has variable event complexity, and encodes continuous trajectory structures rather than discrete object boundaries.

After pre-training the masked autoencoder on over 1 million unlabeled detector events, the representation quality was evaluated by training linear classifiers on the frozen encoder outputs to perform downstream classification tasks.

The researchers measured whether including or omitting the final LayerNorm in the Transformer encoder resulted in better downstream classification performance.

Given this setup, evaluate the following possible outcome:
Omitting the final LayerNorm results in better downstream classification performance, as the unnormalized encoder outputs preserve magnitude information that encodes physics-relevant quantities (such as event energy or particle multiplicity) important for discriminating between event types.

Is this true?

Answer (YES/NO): YES